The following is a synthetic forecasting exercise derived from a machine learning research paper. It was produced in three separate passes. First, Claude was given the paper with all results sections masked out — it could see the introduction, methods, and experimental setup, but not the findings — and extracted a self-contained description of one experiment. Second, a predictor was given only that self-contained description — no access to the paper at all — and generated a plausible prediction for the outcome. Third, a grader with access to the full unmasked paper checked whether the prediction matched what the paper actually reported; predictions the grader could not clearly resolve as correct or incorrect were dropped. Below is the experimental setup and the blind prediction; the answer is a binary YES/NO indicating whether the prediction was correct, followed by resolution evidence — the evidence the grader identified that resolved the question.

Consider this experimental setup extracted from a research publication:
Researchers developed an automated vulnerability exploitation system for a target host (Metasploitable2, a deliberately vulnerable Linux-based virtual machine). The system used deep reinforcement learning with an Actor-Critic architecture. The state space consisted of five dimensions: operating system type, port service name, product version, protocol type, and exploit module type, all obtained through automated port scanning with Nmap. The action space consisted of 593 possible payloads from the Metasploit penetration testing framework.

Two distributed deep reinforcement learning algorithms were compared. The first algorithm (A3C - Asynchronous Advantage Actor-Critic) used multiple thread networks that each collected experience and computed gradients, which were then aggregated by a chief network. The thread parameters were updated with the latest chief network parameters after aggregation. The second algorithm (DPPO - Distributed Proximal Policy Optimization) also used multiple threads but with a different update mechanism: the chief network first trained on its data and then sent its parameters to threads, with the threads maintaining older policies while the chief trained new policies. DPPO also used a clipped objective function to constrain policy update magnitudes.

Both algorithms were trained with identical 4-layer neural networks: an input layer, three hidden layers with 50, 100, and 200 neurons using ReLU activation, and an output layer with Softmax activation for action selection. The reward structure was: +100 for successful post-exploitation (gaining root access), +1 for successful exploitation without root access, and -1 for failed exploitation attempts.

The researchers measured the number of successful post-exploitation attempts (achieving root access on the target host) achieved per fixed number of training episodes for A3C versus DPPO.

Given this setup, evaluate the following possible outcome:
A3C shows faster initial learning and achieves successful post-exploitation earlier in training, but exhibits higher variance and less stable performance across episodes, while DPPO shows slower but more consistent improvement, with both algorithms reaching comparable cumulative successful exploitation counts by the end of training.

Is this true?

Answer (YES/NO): NO